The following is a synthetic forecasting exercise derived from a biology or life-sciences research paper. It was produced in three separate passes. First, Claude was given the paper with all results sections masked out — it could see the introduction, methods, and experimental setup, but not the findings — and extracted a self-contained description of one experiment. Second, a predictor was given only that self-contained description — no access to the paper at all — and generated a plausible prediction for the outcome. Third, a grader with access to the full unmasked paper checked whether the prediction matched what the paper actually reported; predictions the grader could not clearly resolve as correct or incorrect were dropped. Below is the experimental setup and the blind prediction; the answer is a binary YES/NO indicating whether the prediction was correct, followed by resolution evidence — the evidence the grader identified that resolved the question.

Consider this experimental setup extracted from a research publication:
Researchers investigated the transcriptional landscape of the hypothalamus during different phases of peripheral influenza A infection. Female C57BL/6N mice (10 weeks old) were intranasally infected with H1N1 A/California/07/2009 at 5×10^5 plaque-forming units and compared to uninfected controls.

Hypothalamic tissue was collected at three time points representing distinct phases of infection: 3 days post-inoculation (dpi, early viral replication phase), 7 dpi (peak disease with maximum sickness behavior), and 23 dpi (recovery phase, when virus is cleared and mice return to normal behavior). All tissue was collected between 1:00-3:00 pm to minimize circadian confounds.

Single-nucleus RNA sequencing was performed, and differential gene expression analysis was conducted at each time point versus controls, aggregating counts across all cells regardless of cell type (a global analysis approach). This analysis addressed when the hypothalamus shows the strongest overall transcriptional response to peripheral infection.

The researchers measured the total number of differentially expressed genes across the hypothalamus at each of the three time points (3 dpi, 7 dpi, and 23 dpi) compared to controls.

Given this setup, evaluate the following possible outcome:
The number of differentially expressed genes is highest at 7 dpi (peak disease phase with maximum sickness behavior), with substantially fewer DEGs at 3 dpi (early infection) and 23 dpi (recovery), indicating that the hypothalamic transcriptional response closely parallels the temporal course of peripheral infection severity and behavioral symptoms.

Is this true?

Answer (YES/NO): NO